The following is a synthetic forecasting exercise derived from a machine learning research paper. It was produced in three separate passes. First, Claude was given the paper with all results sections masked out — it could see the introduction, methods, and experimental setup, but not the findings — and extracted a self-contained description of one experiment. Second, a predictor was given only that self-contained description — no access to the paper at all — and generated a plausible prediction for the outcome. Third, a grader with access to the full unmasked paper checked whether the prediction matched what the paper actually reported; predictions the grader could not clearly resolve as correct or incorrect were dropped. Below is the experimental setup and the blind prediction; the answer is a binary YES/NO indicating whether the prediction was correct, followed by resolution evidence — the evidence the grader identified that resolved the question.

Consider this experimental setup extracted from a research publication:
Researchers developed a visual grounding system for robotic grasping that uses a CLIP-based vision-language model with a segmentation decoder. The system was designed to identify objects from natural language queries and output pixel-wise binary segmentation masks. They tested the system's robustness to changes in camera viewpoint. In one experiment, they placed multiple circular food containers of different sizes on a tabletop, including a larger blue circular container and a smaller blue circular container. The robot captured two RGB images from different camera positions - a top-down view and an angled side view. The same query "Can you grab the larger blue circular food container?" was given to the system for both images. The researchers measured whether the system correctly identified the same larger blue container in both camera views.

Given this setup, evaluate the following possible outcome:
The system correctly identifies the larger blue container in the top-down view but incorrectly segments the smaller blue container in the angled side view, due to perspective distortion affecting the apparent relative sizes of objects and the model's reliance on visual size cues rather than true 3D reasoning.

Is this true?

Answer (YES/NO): YES